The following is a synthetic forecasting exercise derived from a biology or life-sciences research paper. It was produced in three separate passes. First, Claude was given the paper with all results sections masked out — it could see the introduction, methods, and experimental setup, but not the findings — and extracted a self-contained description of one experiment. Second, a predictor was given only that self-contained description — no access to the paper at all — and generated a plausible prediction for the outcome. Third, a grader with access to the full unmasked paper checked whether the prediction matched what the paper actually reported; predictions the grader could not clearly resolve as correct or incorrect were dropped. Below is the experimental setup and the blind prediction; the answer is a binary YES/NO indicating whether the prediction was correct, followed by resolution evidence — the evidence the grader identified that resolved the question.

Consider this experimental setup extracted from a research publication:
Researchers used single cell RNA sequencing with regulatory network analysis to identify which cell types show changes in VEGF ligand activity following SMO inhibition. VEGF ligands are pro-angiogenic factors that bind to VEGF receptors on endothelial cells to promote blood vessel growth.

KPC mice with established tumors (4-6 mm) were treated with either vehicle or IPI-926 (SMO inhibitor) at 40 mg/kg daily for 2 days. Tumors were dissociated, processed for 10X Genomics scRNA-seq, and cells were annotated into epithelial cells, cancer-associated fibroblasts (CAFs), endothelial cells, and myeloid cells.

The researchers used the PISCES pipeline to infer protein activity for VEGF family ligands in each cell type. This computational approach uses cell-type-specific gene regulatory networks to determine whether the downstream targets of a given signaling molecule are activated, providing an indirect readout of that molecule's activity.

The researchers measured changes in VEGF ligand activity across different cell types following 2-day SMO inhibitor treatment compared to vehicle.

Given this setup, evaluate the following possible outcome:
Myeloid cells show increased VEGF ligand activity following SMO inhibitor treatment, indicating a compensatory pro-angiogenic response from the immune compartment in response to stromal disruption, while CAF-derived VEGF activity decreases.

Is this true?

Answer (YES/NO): NO